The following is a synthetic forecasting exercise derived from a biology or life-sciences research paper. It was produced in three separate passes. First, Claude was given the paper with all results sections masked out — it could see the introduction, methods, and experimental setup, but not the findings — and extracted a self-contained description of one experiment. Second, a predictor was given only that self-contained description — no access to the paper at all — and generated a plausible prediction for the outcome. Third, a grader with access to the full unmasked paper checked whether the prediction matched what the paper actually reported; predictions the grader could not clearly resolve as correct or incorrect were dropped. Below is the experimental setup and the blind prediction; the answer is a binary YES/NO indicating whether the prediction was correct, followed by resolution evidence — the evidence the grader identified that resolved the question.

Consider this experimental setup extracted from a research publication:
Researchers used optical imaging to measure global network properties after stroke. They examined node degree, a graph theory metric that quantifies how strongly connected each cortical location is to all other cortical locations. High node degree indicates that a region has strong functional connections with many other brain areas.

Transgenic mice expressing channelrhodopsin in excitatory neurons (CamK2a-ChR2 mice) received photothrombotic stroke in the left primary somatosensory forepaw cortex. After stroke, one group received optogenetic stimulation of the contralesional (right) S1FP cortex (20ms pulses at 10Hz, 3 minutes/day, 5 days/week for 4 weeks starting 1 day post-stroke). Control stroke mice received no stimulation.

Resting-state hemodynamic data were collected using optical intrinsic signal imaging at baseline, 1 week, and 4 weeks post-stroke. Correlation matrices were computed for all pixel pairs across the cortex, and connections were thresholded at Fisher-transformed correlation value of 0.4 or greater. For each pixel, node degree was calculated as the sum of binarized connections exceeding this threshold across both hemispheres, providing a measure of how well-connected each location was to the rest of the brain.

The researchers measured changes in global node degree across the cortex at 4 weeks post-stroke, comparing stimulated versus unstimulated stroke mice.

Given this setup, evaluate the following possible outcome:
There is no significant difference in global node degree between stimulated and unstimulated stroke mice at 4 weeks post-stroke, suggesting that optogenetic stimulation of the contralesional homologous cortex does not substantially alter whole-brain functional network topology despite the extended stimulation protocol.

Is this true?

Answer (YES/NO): NO